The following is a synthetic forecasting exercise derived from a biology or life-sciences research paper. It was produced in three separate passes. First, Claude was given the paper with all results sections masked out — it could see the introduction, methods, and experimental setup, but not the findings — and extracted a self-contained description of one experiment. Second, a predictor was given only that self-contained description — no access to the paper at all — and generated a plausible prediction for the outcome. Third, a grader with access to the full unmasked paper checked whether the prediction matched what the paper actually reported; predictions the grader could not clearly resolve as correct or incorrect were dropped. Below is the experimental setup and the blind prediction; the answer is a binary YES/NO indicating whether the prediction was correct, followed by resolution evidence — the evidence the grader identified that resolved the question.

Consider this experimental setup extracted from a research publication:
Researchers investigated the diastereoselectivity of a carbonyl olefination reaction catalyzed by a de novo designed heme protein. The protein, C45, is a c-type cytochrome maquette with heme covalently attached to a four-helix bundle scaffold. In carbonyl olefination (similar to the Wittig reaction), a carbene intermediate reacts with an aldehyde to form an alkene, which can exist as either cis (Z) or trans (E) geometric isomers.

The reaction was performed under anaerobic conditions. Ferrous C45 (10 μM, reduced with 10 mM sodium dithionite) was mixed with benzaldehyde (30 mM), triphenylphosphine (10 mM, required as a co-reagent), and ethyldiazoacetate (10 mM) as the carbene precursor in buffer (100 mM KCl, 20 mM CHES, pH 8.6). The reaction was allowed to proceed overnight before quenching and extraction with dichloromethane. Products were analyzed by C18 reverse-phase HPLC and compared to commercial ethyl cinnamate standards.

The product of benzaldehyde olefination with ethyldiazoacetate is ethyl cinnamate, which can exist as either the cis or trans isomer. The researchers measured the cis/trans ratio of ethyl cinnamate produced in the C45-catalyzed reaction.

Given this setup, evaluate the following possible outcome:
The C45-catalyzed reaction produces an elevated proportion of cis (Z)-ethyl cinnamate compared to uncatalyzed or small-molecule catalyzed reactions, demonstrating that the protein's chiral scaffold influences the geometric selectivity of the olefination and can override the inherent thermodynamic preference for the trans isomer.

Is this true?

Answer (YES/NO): NO